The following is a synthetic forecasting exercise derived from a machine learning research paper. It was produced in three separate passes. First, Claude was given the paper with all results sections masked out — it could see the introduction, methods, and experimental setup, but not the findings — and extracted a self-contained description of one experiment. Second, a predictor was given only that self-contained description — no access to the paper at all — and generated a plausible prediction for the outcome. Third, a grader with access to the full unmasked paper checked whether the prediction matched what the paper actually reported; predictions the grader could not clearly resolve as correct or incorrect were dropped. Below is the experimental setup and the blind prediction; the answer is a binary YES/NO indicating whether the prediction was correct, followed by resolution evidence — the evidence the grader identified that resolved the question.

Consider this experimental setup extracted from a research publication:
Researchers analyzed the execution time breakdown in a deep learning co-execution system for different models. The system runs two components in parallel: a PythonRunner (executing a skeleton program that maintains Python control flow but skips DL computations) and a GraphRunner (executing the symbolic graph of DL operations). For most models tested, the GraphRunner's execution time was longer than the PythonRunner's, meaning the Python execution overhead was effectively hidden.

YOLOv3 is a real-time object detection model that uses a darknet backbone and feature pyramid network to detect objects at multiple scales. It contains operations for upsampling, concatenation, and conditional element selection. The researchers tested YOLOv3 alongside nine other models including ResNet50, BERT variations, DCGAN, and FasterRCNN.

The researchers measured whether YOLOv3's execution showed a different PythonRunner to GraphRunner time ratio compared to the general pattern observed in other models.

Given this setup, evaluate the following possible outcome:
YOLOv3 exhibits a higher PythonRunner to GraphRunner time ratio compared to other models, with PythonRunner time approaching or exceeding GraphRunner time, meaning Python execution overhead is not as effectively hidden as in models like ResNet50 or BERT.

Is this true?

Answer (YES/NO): YES